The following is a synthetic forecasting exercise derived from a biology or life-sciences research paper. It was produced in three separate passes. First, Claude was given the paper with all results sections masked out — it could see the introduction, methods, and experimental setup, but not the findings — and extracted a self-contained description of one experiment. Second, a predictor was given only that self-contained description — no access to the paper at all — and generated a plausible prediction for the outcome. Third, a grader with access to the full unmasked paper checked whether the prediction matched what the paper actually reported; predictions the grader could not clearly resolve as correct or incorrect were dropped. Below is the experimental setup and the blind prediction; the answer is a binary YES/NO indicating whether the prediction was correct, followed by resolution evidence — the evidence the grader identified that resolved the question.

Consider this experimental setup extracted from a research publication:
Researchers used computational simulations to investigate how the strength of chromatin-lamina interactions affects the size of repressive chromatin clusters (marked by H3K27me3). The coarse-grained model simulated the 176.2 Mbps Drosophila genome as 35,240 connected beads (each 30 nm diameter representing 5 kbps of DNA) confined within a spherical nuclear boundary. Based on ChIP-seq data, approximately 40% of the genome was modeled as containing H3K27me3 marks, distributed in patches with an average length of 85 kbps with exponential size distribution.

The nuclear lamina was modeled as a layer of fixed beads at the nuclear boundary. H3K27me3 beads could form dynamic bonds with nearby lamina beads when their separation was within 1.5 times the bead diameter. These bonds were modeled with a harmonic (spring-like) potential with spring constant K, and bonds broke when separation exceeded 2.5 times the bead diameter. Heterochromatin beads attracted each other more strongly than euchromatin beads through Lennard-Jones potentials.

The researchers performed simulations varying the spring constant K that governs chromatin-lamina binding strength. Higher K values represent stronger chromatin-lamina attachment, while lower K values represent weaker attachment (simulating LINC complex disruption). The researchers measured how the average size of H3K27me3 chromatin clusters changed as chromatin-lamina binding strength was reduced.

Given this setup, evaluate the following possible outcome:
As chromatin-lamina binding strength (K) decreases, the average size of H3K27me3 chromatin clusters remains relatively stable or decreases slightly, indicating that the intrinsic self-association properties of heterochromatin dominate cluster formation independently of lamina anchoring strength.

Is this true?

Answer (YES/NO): NO